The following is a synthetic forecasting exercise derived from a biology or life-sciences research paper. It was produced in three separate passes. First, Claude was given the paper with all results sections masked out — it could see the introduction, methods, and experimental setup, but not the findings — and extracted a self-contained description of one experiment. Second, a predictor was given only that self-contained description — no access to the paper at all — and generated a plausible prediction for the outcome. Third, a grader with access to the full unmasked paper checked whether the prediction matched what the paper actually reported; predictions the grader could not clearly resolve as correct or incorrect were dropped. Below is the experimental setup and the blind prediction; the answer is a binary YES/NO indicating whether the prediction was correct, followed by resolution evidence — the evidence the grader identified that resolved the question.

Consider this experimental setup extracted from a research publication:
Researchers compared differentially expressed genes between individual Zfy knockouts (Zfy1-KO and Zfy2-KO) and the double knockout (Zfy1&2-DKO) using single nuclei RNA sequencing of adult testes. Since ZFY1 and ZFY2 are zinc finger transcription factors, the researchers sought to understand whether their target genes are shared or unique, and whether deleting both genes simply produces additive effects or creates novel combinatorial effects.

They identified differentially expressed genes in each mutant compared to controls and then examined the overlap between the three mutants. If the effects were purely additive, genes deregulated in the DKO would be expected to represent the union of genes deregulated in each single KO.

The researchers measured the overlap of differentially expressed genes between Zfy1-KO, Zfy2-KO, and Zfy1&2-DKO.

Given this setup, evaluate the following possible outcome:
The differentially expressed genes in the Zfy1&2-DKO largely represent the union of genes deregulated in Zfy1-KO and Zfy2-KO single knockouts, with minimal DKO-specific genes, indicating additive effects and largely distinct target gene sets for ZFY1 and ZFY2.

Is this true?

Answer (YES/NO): NO